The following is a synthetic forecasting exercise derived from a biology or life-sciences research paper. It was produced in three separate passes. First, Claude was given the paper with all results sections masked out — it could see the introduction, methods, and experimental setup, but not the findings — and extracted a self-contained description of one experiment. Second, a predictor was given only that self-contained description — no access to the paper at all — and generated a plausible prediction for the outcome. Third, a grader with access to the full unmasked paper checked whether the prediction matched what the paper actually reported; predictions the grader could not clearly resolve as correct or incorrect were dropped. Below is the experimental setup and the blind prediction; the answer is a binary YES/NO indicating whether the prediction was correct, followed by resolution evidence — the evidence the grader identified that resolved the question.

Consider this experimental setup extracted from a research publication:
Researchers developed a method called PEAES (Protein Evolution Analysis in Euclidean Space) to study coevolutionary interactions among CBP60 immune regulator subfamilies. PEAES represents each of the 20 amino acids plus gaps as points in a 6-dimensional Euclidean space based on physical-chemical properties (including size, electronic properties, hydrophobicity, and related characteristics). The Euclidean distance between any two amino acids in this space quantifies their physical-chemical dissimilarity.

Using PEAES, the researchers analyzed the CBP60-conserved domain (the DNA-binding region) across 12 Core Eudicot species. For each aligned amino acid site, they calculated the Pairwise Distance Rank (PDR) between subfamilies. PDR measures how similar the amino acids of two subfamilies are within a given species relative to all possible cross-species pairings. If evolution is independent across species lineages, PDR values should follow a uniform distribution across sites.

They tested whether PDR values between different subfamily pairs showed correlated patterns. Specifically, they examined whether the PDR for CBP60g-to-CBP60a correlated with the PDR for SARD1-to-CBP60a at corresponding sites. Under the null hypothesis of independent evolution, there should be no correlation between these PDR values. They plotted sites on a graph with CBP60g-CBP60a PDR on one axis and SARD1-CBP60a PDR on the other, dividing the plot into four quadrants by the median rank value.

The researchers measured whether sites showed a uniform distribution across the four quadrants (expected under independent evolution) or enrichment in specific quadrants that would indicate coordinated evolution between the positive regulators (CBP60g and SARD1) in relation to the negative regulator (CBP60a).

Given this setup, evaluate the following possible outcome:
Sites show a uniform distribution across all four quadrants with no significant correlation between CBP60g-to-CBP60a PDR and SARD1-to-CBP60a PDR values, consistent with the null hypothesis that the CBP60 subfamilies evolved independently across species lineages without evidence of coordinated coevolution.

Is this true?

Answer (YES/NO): NO